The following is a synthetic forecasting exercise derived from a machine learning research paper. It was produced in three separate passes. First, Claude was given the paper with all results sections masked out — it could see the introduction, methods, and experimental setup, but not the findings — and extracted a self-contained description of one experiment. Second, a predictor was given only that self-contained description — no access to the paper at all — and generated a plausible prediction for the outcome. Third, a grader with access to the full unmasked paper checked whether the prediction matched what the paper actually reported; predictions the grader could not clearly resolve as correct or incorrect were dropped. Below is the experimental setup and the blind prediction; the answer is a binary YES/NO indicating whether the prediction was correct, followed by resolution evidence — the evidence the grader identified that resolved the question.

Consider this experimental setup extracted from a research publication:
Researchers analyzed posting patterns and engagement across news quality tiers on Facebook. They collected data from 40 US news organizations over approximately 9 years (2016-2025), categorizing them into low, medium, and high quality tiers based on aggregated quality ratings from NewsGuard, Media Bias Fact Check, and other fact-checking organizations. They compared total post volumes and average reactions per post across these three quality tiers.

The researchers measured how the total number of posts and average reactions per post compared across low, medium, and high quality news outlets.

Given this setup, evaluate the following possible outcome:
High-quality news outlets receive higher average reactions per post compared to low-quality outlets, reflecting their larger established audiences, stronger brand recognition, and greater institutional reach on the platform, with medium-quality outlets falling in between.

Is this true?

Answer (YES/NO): NO